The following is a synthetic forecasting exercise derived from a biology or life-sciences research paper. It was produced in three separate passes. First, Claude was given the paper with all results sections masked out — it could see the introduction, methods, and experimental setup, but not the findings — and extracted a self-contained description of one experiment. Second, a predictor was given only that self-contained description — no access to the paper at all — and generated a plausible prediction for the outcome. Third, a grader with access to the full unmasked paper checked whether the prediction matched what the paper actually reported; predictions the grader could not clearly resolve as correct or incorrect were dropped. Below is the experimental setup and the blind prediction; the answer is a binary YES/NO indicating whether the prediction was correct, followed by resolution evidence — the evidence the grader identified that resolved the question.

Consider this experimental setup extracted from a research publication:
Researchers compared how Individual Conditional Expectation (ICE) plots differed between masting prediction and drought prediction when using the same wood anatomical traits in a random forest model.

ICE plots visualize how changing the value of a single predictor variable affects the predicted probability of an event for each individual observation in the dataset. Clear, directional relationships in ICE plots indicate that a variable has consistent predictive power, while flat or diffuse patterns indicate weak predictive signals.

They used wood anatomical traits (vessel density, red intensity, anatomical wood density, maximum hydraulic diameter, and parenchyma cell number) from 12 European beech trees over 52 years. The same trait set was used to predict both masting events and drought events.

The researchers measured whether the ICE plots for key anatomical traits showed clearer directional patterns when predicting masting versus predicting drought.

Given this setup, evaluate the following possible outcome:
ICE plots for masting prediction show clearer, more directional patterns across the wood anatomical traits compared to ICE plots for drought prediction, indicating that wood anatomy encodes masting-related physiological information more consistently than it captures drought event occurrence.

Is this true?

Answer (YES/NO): YES